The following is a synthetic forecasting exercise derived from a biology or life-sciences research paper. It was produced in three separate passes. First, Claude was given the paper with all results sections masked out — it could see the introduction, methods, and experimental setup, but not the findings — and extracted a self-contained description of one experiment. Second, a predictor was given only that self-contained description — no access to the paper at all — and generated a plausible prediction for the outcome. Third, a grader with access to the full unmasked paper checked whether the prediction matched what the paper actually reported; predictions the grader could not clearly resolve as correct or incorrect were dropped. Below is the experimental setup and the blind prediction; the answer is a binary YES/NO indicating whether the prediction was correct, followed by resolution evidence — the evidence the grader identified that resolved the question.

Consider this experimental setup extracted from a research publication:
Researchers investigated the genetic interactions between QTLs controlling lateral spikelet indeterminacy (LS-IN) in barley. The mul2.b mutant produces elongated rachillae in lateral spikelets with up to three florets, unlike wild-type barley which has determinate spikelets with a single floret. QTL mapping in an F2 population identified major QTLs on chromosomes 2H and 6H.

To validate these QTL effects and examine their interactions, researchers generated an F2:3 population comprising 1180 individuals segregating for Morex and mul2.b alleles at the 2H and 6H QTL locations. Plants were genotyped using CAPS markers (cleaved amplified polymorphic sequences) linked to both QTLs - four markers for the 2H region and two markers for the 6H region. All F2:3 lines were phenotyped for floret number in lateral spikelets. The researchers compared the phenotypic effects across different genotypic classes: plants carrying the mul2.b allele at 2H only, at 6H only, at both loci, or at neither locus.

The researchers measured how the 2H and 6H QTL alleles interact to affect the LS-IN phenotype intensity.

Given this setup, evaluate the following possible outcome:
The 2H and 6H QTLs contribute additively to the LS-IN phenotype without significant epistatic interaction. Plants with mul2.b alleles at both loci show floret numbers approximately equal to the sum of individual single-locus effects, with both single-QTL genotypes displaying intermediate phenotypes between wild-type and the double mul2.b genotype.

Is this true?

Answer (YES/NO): YES